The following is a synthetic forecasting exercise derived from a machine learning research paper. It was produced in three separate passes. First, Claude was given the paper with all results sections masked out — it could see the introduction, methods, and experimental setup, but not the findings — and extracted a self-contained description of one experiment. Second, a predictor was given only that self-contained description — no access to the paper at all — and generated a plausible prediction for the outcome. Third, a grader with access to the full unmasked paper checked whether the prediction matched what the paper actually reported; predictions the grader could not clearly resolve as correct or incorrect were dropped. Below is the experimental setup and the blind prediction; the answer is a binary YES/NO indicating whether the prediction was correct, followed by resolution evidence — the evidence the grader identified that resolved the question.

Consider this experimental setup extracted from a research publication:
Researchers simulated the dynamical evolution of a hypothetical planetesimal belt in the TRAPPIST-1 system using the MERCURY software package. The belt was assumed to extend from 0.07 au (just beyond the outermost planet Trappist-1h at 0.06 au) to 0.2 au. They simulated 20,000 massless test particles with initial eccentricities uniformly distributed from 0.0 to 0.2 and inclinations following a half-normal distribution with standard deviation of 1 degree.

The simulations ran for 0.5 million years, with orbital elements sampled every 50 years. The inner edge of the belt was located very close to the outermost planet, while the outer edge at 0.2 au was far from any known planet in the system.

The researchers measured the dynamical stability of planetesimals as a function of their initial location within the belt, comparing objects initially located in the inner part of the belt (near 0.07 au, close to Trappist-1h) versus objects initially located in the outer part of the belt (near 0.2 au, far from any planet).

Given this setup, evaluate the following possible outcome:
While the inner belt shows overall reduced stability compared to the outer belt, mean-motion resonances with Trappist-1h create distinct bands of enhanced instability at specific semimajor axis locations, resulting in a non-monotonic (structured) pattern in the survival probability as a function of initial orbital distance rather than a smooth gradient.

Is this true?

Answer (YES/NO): NO